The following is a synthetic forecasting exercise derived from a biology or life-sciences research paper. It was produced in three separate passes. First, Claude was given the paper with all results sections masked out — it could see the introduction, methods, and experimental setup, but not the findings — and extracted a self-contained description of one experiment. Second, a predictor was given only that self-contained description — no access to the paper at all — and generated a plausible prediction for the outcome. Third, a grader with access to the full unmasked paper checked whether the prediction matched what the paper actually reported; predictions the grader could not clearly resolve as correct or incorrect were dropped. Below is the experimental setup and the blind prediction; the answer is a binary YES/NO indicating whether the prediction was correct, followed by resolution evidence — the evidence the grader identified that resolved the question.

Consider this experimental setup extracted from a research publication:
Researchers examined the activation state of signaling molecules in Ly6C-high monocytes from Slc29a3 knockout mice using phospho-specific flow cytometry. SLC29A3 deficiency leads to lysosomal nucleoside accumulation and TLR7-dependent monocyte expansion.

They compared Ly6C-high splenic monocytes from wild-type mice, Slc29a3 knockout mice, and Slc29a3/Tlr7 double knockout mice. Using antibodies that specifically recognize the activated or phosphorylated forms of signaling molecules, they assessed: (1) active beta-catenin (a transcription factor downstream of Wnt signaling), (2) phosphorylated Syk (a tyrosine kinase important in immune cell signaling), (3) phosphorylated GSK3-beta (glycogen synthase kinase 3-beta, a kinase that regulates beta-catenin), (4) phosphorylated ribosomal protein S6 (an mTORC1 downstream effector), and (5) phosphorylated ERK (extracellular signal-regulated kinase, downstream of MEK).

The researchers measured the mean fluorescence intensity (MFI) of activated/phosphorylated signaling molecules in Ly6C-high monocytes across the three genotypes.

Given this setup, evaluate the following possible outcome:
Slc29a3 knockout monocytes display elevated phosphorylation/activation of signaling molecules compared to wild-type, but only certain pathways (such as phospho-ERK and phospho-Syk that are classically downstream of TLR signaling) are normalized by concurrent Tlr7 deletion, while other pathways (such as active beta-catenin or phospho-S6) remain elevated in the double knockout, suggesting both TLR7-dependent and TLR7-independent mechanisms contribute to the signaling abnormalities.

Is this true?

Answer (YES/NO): NO